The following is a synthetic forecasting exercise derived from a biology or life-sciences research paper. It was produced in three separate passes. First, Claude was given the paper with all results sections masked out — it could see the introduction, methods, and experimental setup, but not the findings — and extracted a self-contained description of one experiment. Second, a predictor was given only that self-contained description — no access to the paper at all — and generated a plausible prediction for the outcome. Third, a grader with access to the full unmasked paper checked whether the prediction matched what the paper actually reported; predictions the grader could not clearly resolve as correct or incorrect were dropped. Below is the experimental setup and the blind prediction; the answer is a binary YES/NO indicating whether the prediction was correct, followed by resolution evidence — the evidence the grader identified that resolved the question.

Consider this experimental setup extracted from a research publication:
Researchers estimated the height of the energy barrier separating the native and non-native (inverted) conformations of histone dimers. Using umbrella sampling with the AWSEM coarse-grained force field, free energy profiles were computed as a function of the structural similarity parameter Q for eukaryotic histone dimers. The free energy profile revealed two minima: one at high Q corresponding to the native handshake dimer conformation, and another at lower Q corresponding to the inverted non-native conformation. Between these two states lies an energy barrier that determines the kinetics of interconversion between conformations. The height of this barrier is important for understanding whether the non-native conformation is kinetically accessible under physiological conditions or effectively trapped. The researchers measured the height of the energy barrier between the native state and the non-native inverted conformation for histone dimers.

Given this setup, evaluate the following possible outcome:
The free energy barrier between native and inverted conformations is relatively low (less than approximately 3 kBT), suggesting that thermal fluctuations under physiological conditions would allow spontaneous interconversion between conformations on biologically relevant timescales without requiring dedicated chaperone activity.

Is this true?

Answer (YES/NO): NO